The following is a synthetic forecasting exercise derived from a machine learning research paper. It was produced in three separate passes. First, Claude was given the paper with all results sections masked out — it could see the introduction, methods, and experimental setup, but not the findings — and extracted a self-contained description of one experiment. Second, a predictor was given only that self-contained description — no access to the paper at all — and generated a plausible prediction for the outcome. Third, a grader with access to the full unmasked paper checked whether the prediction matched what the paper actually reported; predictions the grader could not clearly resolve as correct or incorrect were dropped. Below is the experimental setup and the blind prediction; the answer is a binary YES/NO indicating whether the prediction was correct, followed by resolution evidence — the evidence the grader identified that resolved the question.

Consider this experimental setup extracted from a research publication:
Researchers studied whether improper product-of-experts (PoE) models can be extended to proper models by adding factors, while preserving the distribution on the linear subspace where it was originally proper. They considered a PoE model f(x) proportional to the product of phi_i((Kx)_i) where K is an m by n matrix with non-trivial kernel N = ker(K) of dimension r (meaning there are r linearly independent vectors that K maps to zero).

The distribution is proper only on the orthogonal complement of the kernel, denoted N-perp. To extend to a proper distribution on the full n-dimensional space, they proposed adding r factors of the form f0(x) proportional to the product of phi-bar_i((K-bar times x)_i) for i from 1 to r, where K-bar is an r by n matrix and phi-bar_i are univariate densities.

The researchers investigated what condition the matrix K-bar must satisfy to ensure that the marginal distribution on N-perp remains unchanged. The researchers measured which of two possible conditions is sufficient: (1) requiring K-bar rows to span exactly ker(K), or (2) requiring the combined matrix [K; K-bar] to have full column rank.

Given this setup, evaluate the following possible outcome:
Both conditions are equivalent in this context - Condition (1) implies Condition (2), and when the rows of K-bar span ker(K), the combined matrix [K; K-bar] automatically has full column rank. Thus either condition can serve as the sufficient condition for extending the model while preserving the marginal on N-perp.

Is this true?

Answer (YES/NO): NO